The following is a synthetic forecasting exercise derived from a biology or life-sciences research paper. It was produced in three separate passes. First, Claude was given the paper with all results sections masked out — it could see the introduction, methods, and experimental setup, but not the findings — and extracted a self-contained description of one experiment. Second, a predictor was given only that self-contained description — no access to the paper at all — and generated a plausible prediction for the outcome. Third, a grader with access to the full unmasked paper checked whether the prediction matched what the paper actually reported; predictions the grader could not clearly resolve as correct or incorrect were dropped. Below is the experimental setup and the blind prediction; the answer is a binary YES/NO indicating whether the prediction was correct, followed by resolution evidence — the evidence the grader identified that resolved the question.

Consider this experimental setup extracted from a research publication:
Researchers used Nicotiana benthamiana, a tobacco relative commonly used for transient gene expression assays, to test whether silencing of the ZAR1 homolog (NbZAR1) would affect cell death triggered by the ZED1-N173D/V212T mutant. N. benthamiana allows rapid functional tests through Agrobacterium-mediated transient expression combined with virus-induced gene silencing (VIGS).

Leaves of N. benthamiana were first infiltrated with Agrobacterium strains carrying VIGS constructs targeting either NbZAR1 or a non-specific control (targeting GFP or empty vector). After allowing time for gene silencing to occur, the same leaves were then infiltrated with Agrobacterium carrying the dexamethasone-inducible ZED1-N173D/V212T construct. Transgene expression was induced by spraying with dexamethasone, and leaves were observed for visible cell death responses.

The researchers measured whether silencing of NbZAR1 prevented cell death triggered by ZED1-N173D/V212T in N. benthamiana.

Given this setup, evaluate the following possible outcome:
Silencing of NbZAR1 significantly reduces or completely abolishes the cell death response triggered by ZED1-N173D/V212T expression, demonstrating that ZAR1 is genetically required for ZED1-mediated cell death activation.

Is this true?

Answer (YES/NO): YES